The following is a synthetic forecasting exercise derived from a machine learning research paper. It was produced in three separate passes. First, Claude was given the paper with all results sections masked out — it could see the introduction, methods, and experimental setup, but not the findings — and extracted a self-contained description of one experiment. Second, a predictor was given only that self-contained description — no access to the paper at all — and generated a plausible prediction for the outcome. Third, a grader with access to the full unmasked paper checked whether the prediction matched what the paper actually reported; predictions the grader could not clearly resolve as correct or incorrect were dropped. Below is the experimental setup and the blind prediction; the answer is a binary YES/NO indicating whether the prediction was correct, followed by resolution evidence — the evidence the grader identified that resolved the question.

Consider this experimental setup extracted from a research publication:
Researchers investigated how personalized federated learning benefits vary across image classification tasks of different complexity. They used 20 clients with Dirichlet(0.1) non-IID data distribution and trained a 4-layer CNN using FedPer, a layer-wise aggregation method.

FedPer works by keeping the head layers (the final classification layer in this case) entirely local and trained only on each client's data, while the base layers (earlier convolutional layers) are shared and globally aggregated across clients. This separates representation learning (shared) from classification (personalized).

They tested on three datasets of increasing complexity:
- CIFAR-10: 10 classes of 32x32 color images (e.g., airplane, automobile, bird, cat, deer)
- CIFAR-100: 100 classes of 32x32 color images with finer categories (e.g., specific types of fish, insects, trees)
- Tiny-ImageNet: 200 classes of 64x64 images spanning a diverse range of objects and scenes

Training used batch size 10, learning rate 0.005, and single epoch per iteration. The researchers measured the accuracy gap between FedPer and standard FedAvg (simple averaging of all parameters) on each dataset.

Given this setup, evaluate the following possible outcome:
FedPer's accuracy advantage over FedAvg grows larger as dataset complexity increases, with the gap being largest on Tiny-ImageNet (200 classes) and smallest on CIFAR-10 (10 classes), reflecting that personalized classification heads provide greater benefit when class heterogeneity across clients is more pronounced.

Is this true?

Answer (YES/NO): NO